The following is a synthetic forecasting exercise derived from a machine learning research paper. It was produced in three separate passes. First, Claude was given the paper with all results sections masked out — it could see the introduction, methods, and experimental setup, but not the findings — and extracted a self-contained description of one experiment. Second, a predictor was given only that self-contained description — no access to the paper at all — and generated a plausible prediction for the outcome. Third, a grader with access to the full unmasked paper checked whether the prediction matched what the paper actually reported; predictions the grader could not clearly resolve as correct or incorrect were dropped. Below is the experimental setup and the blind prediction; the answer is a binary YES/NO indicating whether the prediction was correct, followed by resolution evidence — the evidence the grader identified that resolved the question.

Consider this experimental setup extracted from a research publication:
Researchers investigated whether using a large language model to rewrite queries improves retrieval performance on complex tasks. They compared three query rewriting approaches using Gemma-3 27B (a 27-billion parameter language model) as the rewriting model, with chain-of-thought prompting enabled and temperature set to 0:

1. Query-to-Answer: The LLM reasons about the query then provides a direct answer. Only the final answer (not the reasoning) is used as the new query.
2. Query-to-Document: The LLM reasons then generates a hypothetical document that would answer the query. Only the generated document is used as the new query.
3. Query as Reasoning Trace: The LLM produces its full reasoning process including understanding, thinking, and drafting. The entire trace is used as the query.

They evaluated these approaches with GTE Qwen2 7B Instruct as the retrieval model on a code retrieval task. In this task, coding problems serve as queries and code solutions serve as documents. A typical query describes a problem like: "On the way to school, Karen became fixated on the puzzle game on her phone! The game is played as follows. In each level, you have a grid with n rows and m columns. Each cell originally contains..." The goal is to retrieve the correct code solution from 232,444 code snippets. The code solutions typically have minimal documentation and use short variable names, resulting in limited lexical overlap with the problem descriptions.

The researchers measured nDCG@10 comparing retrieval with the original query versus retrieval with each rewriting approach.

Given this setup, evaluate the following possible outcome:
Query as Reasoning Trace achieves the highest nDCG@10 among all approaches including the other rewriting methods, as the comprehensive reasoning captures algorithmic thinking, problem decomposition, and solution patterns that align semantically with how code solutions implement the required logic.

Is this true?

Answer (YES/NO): NO